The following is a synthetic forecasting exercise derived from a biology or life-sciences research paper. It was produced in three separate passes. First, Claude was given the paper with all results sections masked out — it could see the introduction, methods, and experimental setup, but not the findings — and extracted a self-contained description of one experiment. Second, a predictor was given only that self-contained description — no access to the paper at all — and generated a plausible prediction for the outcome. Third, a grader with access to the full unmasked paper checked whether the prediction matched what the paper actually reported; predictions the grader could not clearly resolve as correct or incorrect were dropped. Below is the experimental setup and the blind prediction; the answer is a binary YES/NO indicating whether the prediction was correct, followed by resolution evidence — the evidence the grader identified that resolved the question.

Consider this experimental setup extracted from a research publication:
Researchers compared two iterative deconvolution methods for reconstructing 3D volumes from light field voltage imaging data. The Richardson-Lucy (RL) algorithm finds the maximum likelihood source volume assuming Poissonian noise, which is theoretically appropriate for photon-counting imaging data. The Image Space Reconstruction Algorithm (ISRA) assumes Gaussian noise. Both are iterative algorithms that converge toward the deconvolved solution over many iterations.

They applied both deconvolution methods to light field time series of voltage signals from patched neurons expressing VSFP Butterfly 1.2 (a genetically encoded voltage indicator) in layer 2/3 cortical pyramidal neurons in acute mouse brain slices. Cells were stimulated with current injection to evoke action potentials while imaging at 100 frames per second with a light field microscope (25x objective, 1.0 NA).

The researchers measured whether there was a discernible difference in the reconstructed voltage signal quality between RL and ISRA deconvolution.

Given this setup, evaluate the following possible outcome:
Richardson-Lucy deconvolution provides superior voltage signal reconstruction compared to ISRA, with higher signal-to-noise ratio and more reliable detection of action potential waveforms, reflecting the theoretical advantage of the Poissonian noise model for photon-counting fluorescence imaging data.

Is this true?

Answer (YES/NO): NO